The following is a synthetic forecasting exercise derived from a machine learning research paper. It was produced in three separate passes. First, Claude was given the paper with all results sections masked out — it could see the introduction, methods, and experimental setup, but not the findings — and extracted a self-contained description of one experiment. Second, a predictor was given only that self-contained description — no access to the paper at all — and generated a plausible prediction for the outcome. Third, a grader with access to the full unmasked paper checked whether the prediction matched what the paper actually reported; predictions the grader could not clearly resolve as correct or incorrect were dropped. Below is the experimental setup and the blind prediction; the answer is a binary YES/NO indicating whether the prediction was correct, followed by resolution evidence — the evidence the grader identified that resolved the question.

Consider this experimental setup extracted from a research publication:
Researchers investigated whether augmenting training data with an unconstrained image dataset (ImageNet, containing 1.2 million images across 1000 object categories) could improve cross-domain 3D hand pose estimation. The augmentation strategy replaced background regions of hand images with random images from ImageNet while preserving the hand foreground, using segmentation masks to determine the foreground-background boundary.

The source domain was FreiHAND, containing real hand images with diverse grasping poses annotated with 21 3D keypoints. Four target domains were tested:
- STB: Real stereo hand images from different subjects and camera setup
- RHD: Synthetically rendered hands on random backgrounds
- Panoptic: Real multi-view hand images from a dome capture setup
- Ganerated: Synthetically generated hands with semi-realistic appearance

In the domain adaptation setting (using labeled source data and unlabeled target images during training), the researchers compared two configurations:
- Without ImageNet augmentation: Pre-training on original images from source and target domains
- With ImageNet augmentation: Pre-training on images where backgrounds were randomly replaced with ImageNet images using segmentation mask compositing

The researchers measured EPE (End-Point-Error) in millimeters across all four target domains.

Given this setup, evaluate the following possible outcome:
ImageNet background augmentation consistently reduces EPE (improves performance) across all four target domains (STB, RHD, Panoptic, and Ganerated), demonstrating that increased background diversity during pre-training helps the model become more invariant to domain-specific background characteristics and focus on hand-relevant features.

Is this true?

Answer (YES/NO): YES